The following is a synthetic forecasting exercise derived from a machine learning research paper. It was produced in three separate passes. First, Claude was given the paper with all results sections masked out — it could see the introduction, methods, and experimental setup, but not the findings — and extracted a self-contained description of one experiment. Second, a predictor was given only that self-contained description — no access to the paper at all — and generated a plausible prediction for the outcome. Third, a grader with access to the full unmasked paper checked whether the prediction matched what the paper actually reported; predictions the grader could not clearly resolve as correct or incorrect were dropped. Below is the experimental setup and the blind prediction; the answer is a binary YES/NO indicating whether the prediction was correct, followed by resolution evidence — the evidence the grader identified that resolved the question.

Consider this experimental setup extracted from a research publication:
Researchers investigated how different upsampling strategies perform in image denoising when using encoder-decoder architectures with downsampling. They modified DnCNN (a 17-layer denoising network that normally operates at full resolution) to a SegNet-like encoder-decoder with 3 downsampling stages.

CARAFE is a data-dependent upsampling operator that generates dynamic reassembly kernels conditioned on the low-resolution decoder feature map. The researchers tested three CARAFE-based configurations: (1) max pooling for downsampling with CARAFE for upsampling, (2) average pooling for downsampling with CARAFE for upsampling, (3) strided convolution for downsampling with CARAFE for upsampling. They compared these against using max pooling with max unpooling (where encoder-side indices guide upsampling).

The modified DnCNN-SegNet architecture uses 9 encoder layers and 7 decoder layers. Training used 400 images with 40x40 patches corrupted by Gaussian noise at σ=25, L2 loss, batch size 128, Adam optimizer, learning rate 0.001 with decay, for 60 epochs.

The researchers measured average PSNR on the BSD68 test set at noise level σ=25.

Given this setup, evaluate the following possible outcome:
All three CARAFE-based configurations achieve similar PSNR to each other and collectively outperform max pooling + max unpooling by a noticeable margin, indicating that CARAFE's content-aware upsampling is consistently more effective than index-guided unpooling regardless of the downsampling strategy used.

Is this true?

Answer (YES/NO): NO